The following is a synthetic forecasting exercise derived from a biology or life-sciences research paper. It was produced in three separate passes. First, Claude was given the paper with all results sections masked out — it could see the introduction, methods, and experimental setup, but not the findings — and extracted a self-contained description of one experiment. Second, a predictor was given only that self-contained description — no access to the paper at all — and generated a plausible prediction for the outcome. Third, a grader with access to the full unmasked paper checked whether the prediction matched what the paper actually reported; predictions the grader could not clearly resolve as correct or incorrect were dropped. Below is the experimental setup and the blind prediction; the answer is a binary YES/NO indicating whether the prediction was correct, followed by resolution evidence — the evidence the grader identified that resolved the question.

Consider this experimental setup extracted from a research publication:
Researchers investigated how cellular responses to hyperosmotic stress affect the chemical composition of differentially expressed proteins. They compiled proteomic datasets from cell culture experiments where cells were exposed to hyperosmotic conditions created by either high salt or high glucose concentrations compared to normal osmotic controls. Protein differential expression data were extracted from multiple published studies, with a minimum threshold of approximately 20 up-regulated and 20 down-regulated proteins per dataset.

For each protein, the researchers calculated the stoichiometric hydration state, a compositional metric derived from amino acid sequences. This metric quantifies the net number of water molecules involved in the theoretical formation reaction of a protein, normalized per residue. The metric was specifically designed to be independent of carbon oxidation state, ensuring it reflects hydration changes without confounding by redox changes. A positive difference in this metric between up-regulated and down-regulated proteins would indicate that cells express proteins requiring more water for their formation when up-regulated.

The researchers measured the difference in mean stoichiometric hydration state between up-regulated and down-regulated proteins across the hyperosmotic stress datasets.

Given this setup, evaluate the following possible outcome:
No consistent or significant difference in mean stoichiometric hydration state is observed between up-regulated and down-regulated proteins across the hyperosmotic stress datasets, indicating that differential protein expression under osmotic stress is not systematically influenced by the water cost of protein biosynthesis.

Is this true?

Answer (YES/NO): NO